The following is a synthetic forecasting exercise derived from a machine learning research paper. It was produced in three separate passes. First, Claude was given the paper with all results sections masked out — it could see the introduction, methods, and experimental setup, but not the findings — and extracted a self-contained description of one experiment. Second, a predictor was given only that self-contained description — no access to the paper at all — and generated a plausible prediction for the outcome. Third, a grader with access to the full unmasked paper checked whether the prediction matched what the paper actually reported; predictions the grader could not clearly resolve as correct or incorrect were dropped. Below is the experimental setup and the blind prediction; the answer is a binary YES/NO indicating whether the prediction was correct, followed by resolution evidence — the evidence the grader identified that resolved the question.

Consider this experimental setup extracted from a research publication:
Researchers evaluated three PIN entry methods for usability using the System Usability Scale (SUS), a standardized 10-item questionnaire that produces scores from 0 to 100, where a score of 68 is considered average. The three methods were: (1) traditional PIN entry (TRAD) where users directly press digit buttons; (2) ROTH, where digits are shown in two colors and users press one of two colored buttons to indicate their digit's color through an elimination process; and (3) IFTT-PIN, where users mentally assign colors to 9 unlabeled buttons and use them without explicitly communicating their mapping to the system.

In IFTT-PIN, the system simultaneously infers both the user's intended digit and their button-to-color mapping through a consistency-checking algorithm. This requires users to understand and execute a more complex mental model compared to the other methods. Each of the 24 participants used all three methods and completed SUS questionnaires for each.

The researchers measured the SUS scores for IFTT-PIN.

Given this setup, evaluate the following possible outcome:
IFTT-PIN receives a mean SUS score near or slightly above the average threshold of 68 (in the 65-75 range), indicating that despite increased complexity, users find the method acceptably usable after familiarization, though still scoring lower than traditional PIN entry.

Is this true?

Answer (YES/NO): NO